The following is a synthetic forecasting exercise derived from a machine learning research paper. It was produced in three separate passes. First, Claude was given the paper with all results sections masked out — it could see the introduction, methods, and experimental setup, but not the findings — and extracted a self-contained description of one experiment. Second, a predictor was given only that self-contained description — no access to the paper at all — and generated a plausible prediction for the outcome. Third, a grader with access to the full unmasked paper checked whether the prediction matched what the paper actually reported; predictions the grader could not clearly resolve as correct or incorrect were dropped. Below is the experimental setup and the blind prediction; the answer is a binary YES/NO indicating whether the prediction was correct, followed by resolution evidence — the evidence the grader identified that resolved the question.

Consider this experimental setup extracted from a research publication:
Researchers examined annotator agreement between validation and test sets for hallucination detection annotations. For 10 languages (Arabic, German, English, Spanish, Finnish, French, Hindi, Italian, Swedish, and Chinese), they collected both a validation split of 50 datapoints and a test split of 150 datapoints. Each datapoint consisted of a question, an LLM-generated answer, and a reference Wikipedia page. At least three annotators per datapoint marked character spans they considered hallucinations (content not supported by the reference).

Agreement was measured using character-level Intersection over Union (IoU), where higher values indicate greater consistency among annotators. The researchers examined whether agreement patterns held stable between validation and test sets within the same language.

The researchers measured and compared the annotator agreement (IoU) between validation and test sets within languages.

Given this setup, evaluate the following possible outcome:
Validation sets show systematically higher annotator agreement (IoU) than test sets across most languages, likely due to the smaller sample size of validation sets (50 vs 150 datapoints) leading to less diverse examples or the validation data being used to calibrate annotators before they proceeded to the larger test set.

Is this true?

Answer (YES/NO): NO